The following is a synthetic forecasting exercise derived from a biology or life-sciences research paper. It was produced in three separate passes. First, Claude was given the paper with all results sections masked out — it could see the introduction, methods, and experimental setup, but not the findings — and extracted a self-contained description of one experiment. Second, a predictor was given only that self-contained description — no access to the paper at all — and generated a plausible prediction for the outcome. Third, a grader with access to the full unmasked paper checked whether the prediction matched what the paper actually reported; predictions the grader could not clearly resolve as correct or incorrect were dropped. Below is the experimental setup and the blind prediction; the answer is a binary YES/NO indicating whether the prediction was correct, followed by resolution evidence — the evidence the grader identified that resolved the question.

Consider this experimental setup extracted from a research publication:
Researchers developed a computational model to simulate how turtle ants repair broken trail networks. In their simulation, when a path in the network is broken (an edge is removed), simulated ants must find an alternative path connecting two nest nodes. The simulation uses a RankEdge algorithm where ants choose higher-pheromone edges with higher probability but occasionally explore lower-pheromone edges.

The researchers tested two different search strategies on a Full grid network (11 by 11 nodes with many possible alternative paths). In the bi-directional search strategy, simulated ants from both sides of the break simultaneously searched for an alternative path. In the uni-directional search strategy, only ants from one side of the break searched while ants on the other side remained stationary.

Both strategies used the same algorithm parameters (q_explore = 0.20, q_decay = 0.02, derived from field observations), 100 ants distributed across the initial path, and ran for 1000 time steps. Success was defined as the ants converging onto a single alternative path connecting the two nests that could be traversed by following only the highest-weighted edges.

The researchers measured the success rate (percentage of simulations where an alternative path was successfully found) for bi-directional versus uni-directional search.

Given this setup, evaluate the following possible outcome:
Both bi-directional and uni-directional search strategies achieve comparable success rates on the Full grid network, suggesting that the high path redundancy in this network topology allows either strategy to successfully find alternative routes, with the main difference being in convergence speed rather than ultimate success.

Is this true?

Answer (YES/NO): NO